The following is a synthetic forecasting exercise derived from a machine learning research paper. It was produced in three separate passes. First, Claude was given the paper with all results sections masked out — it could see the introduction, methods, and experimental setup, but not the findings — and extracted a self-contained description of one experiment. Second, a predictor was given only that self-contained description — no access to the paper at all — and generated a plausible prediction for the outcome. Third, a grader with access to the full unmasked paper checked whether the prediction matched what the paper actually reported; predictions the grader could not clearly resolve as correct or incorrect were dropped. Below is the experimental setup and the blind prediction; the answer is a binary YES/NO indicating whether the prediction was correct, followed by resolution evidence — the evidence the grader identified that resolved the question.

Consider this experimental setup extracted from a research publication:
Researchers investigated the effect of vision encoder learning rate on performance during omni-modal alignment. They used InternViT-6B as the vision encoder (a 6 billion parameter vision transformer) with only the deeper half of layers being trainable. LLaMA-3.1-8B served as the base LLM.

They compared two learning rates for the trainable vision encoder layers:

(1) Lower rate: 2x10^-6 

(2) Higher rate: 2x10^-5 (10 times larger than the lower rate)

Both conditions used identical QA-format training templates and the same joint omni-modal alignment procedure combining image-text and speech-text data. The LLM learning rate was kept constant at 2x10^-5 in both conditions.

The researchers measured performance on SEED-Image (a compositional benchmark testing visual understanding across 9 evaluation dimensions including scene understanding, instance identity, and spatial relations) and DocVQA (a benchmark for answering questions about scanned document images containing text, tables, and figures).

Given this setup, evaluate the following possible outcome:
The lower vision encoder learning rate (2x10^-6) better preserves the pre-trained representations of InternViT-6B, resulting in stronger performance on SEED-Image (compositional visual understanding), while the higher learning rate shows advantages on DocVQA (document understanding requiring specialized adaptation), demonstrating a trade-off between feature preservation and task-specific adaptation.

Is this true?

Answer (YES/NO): NO